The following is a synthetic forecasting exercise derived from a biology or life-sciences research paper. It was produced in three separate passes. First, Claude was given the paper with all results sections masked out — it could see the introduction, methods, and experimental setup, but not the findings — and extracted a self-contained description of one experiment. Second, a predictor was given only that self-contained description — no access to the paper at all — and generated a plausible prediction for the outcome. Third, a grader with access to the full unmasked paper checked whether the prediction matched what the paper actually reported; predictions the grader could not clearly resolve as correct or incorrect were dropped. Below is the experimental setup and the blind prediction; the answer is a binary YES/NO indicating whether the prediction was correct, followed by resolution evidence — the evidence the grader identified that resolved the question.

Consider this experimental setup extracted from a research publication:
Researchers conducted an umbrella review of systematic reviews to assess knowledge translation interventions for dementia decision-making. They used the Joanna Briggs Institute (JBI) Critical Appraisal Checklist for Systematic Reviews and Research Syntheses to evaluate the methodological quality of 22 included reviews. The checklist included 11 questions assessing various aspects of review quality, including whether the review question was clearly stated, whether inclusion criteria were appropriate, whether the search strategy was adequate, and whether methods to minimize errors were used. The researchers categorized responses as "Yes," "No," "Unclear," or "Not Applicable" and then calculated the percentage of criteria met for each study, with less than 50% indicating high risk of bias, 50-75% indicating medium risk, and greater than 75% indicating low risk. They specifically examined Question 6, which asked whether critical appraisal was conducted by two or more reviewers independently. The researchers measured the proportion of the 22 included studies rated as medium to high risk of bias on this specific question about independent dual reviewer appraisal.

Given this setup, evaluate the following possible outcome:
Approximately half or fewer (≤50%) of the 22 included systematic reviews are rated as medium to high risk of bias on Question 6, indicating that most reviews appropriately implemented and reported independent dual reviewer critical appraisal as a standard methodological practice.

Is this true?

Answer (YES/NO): NO